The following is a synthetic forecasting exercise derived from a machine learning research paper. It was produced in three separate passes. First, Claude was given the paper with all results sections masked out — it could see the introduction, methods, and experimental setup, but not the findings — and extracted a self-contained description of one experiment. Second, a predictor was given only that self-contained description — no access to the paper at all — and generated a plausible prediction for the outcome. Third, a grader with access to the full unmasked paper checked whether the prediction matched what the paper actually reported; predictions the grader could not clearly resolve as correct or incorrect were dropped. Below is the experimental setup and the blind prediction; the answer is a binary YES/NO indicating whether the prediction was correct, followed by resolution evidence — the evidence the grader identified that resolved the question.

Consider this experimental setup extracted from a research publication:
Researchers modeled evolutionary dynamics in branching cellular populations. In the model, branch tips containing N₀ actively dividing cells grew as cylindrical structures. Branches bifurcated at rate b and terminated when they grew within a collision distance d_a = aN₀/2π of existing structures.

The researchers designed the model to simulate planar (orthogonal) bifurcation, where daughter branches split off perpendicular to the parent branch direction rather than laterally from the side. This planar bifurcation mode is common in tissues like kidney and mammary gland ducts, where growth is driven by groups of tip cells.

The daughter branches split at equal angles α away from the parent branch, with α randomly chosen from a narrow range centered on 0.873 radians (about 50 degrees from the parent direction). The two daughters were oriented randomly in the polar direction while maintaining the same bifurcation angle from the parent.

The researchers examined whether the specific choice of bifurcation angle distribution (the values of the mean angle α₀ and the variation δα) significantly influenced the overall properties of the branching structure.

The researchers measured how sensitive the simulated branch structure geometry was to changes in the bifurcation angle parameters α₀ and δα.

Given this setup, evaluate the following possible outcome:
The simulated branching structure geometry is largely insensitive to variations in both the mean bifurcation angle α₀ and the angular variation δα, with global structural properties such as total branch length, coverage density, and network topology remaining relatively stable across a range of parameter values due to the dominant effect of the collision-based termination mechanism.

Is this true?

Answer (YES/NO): YES